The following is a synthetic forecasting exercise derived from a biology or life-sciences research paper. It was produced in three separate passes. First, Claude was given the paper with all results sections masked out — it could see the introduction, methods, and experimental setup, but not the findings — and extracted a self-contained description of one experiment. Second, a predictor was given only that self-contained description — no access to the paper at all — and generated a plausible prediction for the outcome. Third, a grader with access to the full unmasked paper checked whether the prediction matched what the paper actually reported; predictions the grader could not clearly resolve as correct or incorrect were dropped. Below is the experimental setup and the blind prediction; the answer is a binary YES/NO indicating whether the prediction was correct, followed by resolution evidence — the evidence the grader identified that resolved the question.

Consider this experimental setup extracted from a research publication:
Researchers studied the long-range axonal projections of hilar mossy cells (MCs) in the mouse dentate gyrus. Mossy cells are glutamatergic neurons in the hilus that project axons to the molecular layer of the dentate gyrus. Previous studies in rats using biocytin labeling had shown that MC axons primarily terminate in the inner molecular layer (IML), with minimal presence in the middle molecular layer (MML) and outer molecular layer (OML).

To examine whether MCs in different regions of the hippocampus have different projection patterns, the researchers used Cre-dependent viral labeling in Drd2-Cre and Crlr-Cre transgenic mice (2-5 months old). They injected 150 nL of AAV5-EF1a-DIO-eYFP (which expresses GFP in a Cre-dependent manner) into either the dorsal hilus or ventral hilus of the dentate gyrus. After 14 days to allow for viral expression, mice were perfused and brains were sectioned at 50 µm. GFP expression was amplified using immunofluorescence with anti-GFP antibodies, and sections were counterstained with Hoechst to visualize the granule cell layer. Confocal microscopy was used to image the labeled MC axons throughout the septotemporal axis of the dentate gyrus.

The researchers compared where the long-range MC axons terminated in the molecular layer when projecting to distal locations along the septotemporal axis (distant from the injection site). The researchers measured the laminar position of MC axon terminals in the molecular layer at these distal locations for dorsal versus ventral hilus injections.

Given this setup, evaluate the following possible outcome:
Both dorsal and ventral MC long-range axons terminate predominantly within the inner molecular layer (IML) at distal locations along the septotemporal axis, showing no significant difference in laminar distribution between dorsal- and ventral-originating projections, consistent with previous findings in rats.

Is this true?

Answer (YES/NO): NO